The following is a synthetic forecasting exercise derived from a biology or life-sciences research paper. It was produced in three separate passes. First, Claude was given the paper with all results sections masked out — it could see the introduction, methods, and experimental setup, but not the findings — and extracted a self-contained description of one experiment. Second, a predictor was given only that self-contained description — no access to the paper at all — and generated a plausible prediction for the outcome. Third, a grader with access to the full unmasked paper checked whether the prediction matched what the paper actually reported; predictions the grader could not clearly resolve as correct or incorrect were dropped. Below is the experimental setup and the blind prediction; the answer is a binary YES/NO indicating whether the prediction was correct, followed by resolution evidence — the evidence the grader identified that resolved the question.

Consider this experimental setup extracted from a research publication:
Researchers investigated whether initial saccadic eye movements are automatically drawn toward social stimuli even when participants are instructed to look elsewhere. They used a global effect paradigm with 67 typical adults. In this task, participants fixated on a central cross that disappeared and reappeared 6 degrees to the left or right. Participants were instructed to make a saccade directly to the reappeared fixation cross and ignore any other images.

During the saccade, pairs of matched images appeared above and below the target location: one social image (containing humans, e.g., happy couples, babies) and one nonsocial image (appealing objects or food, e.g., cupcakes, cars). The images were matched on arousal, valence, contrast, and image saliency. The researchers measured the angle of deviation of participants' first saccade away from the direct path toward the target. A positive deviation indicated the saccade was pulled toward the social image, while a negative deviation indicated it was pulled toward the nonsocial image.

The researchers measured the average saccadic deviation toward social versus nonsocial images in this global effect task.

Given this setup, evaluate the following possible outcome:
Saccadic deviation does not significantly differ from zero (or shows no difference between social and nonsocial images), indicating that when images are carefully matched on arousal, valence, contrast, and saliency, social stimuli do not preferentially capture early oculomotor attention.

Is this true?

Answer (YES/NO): NO